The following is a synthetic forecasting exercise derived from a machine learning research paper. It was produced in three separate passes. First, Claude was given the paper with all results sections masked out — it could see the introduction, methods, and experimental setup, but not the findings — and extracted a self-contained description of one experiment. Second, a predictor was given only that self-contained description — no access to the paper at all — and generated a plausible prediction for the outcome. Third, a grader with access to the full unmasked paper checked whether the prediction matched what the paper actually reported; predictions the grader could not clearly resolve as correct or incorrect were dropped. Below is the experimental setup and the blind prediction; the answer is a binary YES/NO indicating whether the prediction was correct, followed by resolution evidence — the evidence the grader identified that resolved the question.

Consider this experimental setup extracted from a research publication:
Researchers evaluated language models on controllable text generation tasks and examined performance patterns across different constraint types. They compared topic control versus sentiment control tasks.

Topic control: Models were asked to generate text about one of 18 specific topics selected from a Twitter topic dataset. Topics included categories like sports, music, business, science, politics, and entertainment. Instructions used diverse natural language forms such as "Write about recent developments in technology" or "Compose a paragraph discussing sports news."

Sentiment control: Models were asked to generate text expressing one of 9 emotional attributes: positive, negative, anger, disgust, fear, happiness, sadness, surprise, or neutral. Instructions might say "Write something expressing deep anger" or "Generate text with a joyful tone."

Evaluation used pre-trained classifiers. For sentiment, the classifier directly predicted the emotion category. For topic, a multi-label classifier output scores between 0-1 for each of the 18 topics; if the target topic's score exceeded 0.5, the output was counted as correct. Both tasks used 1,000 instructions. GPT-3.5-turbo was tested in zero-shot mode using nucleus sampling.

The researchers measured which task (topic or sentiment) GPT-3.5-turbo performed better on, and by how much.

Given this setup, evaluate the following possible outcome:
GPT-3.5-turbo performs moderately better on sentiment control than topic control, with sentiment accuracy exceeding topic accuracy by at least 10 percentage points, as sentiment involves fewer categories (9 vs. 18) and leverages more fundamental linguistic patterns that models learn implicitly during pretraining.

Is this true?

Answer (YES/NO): NO